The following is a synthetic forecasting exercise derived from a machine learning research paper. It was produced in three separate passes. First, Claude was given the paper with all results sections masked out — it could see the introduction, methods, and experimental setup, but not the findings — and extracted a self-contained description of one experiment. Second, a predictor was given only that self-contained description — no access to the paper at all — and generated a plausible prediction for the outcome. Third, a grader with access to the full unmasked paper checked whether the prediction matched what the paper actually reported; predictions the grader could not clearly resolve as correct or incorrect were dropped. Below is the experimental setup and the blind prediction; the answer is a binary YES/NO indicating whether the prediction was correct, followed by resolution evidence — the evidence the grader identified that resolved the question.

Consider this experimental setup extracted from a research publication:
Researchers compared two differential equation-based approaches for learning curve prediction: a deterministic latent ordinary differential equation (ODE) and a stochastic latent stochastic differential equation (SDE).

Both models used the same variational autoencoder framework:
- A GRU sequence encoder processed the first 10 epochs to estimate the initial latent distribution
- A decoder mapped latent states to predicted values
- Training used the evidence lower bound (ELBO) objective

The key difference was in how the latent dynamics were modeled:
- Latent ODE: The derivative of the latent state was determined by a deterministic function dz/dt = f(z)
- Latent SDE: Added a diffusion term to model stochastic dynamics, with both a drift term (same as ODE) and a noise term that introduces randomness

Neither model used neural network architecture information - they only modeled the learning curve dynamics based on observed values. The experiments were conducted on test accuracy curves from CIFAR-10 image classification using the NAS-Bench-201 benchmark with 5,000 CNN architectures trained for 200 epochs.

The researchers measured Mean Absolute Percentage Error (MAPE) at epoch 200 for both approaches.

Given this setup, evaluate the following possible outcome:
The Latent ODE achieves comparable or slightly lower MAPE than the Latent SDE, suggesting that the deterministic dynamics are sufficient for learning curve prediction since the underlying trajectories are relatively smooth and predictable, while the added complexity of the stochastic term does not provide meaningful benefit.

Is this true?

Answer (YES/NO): NO